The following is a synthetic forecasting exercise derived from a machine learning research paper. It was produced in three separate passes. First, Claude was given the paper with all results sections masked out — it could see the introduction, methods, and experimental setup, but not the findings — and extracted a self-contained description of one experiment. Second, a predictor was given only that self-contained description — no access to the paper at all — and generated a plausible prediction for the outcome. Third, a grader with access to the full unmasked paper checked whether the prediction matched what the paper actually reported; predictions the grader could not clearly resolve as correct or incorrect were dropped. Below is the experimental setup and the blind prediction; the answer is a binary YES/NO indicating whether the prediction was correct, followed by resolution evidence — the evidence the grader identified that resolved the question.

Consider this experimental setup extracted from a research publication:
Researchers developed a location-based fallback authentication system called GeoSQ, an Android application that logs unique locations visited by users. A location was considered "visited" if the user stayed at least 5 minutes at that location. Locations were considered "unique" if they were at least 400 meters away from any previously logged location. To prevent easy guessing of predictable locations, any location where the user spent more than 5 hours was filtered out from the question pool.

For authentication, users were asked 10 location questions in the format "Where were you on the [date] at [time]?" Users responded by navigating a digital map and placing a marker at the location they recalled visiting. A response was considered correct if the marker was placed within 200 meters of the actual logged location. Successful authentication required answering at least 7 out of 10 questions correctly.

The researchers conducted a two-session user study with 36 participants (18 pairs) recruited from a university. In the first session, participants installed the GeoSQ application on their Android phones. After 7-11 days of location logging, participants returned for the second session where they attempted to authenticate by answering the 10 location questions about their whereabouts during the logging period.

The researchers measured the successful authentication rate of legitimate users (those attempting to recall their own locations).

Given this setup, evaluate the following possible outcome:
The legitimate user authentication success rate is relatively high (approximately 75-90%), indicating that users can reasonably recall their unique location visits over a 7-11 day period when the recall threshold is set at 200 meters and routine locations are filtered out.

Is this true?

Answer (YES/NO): NO